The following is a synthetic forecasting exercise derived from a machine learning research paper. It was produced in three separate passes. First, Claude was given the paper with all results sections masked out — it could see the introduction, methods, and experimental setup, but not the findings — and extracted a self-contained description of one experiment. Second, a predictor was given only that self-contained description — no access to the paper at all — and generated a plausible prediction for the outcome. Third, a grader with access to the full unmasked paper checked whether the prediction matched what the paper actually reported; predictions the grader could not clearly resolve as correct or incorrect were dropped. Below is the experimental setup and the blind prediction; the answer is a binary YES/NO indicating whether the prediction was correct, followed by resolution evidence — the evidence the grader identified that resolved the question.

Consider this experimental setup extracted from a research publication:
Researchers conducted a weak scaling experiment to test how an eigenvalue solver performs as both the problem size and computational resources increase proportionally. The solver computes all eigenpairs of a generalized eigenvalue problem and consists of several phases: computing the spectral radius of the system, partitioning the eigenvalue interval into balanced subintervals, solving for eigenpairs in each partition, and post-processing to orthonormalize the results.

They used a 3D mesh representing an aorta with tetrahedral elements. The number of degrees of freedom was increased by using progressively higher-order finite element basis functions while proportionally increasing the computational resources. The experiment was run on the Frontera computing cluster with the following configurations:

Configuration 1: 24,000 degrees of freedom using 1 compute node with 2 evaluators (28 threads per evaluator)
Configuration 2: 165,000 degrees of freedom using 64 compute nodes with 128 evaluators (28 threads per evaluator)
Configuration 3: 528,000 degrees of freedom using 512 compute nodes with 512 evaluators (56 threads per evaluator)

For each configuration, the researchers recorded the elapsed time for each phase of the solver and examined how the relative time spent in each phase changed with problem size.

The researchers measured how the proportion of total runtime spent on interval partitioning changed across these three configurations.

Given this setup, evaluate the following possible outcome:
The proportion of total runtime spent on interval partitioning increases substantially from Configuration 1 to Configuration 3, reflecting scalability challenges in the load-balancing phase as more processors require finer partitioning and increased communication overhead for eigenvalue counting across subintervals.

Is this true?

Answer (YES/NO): NO